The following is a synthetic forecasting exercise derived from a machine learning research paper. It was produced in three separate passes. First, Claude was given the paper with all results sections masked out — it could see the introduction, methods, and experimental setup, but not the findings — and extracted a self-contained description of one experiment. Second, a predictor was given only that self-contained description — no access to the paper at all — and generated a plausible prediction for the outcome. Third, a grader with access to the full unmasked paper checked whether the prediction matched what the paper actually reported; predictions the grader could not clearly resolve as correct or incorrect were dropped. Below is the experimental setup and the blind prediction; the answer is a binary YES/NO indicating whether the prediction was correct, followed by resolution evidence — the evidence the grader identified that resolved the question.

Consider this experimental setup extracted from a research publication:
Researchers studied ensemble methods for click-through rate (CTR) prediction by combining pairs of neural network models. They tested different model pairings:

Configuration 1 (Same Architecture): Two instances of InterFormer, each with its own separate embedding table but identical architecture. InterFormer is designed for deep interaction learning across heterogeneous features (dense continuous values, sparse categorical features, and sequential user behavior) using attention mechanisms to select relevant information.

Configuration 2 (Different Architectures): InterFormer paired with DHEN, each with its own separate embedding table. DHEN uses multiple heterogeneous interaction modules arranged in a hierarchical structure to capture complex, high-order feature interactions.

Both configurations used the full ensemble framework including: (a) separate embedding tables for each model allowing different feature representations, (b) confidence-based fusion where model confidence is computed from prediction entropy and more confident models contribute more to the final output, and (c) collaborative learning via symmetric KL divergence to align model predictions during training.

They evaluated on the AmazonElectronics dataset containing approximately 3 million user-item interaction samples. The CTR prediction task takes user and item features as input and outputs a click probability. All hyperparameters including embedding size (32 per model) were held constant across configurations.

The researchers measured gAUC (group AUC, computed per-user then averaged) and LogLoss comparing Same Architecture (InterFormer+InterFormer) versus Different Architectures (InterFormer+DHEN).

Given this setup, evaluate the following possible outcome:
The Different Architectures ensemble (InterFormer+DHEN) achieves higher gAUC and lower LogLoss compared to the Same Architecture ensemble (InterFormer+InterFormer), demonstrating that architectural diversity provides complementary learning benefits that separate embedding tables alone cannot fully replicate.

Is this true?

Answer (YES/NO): YES